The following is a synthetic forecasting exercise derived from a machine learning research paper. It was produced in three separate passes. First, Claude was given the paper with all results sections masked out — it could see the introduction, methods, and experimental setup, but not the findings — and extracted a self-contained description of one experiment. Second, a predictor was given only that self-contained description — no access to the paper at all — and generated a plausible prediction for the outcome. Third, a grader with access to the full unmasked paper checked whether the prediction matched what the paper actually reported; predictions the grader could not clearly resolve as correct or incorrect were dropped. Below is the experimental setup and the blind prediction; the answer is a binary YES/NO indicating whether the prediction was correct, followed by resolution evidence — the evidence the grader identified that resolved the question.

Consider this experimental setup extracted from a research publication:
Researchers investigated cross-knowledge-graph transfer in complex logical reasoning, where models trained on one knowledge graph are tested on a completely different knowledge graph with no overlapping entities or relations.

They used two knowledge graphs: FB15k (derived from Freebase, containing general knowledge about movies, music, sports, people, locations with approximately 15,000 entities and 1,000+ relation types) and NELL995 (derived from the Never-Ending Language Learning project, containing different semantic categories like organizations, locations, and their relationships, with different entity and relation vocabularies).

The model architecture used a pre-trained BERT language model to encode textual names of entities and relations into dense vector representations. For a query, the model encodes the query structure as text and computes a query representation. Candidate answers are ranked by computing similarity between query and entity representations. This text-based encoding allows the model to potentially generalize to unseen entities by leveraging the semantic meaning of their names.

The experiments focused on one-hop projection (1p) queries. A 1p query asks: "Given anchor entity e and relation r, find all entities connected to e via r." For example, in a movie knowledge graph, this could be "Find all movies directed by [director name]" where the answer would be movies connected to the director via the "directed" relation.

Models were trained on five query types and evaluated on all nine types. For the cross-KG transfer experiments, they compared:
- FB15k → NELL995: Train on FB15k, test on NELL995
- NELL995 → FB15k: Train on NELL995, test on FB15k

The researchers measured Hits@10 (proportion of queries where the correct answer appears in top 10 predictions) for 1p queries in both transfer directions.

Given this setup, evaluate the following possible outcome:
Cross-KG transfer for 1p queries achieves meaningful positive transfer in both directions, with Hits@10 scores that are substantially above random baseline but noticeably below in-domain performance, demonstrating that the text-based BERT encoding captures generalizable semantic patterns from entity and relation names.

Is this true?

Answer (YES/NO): YES